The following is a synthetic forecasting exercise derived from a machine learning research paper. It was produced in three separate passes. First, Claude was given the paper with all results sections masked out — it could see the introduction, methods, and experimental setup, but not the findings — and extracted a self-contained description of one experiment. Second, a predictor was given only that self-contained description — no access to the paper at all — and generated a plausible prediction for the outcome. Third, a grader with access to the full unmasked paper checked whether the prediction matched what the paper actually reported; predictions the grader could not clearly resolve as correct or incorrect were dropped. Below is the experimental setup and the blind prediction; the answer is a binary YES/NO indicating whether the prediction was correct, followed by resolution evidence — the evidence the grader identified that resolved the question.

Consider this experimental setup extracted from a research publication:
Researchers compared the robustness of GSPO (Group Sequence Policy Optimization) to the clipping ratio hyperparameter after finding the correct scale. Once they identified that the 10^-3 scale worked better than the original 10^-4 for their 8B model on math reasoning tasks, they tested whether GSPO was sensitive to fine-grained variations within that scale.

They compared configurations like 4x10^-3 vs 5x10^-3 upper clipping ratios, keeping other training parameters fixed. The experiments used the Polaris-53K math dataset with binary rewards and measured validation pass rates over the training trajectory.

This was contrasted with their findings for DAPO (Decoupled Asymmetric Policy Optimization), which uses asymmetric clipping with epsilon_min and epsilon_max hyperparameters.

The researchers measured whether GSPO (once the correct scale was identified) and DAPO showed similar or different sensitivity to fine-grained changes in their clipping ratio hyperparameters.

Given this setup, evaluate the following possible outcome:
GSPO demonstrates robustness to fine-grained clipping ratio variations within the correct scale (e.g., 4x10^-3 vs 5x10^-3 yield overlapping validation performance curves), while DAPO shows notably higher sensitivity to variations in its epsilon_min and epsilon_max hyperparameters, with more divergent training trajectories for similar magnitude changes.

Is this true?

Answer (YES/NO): YES